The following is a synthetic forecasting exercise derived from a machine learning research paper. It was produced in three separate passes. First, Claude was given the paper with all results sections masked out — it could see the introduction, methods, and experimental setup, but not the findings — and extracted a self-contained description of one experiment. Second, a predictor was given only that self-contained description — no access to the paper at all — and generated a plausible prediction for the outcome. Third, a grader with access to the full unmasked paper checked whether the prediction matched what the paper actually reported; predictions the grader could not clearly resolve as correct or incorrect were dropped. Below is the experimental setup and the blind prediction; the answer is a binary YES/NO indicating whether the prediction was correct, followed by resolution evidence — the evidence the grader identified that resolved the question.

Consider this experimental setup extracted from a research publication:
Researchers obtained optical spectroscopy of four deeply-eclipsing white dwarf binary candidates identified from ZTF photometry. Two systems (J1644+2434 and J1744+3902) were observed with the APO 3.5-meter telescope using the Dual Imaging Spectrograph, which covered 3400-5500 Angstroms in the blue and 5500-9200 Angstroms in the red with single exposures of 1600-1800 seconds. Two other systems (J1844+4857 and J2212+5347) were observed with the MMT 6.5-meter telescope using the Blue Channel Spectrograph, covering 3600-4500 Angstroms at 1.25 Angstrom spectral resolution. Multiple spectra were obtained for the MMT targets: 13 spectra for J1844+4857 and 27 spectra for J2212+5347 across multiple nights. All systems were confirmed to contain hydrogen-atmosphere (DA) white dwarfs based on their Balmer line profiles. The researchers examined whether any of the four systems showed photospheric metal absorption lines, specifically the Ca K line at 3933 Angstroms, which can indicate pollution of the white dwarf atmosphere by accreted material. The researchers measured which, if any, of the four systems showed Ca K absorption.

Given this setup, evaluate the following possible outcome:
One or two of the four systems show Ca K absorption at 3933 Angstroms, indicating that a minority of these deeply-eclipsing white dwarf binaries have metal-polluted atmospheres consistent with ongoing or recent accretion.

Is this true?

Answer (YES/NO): YES